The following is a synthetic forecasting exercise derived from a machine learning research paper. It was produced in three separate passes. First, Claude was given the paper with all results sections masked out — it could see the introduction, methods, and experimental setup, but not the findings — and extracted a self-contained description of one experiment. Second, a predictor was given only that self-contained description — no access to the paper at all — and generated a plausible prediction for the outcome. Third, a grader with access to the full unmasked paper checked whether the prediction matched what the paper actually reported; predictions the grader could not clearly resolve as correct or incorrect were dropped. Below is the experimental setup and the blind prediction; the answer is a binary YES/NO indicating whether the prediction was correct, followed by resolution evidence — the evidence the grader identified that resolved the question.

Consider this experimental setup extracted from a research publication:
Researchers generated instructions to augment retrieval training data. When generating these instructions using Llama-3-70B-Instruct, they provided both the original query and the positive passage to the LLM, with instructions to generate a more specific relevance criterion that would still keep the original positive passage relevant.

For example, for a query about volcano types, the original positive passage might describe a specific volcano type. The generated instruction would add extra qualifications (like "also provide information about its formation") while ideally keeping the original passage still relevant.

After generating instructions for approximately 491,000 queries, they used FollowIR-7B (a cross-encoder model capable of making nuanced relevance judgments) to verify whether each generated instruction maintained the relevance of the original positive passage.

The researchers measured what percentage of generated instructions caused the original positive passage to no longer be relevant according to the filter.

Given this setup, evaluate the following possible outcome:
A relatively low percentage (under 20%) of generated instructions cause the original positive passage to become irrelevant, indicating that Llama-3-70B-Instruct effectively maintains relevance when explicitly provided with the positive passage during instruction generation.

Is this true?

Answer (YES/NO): YES